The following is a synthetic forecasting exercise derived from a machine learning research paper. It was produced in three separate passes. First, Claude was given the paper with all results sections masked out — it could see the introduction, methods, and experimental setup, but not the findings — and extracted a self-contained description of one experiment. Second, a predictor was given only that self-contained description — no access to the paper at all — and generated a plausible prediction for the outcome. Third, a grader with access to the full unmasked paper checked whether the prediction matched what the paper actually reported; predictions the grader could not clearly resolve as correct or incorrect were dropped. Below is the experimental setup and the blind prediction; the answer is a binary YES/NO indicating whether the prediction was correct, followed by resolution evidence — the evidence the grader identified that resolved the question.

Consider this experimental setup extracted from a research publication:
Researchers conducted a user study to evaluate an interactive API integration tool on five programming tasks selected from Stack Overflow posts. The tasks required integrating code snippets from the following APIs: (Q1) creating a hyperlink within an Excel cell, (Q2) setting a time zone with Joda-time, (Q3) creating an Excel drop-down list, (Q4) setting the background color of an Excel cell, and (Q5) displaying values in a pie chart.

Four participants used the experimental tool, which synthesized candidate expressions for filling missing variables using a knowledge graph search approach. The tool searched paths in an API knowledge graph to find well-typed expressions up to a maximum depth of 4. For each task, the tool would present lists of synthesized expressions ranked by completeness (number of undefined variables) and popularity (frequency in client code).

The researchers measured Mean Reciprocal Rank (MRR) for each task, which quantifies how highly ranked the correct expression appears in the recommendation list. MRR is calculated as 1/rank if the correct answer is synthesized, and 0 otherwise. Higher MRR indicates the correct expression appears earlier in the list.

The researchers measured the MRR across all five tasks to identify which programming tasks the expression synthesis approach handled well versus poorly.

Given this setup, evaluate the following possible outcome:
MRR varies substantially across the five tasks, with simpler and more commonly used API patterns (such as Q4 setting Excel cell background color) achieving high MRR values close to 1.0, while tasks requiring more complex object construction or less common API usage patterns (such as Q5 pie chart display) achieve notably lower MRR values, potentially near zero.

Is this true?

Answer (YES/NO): NO